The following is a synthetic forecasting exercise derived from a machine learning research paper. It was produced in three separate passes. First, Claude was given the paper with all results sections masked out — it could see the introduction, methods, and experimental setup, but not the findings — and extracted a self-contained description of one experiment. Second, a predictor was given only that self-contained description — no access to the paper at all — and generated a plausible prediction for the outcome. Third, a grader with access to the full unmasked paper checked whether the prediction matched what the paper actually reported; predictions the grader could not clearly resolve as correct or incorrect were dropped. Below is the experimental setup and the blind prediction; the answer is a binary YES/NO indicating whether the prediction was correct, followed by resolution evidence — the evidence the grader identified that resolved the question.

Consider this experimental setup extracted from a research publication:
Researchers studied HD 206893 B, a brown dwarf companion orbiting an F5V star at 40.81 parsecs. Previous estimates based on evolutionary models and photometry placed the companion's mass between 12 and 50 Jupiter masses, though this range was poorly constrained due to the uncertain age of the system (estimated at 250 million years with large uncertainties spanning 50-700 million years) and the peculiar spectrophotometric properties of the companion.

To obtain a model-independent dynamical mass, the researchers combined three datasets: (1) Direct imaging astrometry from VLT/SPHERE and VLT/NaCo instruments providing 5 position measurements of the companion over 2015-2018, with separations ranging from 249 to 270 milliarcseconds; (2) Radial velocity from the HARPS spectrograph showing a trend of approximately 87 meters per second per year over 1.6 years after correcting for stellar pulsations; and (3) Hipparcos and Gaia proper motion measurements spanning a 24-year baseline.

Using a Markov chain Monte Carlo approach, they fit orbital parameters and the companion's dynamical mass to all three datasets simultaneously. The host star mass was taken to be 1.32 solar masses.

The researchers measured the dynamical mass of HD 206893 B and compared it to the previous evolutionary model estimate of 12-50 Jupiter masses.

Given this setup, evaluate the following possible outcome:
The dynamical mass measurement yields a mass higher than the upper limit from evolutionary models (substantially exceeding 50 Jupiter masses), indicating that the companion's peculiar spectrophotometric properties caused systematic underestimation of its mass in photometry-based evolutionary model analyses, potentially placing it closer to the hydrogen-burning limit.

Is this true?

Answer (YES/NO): NO